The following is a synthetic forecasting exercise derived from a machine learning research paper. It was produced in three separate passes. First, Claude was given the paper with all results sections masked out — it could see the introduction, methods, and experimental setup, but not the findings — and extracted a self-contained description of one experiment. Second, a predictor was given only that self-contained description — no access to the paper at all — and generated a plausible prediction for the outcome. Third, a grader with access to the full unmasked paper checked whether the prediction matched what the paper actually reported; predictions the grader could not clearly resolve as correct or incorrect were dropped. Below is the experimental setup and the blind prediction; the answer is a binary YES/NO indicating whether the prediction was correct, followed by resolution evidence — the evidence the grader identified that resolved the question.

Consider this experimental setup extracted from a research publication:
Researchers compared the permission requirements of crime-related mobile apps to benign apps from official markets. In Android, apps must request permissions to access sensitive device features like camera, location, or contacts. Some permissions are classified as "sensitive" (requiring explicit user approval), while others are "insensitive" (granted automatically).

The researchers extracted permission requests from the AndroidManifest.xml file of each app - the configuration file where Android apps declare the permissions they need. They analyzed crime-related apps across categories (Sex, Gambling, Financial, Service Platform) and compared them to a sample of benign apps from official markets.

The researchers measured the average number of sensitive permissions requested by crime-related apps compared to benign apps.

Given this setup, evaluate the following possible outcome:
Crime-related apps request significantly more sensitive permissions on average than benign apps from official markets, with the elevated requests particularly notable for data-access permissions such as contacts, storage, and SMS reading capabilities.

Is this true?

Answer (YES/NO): NO